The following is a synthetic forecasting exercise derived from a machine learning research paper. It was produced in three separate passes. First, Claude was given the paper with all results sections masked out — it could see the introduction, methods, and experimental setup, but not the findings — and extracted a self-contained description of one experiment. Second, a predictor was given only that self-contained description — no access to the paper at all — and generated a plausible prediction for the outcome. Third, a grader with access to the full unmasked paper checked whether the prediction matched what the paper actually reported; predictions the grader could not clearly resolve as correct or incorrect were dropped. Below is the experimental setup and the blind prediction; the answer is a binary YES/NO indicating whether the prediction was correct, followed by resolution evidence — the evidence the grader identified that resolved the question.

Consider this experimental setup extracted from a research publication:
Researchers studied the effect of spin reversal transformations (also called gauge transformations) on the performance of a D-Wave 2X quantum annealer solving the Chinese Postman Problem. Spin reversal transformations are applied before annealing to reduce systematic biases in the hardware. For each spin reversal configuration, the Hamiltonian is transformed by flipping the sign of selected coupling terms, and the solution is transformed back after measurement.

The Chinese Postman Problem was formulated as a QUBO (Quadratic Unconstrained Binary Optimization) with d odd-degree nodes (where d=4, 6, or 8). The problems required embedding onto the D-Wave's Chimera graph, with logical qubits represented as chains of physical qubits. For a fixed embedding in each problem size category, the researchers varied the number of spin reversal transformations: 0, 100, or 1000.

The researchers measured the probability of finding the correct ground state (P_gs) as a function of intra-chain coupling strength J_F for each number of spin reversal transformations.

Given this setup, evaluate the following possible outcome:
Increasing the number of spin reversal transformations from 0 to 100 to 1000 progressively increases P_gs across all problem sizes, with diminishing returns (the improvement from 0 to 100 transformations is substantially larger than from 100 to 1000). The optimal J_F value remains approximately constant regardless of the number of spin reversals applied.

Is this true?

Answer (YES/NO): NO